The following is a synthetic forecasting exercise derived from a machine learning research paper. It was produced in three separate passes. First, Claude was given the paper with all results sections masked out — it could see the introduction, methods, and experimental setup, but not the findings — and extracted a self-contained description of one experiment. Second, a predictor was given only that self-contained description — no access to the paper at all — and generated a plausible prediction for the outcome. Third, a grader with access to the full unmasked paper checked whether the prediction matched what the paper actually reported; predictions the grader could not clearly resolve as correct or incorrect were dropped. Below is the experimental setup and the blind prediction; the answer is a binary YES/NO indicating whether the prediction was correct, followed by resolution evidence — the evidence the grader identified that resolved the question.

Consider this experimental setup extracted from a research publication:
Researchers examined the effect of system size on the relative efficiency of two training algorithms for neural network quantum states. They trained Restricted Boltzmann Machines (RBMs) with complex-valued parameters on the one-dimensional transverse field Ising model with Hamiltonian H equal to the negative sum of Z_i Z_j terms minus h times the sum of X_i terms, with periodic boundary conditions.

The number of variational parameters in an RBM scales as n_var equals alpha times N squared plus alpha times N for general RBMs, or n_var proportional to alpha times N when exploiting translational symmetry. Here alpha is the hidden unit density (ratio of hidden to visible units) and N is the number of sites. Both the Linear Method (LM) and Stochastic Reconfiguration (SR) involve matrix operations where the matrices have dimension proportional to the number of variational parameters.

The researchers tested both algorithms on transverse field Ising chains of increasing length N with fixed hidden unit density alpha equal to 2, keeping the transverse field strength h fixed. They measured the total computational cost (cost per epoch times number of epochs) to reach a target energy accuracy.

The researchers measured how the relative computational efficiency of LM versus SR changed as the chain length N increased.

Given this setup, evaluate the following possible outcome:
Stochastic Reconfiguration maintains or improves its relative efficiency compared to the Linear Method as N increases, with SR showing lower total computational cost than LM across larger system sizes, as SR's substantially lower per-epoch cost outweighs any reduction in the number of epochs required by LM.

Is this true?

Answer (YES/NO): NO